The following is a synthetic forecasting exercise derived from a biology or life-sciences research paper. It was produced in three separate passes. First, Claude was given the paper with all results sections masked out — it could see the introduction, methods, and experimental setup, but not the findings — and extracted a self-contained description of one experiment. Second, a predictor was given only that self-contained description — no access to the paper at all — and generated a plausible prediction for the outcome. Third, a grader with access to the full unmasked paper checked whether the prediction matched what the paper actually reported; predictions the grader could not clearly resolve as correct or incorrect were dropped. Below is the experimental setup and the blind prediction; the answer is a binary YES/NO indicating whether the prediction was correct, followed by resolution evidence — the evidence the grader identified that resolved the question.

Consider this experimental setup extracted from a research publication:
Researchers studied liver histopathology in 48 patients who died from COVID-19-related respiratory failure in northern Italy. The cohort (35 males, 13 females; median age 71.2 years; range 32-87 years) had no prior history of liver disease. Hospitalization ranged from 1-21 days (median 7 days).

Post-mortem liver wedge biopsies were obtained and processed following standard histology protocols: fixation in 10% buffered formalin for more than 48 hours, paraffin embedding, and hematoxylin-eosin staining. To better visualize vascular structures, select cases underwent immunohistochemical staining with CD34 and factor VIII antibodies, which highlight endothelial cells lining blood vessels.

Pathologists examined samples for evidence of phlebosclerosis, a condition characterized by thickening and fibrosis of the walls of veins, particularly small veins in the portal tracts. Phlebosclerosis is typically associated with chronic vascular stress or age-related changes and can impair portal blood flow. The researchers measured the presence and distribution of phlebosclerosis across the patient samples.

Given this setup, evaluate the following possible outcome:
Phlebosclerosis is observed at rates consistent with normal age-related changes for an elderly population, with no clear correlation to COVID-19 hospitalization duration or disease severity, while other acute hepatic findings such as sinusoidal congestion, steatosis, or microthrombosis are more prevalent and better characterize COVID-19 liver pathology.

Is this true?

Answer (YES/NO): NO